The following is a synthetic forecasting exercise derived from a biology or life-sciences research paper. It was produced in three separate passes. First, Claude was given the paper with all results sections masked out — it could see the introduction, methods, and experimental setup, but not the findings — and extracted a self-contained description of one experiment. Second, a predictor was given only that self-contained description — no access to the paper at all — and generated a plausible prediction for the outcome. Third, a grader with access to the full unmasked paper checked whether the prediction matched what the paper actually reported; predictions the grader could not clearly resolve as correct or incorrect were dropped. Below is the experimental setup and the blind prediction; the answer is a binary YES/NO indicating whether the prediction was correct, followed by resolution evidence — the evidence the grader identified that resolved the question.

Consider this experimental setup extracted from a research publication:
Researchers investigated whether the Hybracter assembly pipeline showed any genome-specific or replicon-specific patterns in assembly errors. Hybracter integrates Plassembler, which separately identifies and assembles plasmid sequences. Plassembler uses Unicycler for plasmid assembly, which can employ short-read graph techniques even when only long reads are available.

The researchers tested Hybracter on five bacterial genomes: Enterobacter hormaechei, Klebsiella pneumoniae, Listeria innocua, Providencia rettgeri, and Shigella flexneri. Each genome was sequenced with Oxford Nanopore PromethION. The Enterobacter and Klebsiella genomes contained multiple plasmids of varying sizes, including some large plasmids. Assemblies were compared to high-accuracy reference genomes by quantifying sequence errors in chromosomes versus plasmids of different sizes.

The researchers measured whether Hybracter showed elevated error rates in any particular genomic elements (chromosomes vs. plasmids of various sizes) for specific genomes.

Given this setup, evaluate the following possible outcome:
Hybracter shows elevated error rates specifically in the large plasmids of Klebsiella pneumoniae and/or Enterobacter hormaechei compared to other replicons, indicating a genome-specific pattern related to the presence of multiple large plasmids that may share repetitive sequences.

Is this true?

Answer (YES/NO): YES